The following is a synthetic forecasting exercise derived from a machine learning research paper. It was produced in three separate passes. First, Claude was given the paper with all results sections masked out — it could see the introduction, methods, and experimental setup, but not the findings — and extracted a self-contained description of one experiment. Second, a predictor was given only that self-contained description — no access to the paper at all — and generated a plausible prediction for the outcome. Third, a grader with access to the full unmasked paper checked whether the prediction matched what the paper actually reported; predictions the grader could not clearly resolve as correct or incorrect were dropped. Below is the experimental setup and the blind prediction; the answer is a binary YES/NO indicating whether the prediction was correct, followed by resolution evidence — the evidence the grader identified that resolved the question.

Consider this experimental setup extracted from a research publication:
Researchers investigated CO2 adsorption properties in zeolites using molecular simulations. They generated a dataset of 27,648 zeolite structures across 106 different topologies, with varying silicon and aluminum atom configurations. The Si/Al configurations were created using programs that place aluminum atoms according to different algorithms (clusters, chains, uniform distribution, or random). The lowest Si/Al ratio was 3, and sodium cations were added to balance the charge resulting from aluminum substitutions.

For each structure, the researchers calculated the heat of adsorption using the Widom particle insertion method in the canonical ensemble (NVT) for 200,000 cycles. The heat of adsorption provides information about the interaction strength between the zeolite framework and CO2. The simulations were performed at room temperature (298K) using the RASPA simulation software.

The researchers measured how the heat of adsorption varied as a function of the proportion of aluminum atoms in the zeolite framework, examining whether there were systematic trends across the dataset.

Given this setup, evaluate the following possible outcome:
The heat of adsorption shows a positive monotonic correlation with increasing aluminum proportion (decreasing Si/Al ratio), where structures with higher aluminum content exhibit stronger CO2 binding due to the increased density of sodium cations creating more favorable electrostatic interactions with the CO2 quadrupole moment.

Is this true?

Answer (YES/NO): NO